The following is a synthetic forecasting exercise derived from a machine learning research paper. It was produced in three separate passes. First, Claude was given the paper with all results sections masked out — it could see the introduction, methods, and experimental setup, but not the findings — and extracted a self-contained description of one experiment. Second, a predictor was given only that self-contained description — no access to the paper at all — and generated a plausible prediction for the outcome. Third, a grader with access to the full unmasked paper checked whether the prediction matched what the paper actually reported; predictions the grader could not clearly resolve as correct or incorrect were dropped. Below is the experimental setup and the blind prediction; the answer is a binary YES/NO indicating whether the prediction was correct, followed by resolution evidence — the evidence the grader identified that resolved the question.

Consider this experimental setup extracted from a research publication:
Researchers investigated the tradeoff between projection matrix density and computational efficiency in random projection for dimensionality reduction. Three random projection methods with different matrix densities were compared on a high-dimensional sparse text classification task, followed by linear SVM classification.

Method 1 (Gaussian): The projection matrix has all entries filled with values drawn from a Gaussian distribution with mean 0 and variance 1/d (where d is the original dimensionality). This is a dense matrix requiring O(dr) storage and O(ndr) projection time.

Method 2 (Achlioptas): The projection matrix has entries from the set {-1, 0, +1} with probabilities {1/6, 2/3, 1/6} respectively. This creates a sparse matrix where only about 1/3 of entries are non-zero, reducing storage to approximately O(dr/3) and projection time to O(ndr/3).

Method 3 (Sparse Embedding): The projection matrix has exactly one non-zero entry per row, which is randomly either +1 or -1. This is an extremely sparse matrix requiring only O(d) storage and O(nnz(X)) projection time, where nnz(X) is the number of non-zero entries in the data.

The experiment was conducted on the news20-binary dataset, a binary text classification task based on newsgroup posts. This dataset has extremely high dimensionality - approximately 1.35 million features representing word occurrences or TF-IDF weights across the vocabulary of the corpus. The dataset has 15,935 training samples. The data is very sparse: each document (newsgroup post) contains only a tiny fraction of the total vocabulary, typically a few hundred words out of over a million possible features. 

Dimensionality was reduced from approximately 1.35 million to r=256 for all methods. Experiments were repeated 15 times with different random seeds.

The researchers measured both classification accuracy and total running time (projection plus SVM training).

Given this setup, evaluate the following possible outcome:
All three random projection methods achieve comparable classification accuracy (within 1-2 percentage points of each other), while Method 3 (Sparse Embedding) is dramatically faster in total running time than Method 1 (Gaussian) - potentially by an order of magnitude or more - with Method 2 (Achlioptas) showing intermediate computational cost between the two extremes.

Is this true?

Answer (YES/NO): NO